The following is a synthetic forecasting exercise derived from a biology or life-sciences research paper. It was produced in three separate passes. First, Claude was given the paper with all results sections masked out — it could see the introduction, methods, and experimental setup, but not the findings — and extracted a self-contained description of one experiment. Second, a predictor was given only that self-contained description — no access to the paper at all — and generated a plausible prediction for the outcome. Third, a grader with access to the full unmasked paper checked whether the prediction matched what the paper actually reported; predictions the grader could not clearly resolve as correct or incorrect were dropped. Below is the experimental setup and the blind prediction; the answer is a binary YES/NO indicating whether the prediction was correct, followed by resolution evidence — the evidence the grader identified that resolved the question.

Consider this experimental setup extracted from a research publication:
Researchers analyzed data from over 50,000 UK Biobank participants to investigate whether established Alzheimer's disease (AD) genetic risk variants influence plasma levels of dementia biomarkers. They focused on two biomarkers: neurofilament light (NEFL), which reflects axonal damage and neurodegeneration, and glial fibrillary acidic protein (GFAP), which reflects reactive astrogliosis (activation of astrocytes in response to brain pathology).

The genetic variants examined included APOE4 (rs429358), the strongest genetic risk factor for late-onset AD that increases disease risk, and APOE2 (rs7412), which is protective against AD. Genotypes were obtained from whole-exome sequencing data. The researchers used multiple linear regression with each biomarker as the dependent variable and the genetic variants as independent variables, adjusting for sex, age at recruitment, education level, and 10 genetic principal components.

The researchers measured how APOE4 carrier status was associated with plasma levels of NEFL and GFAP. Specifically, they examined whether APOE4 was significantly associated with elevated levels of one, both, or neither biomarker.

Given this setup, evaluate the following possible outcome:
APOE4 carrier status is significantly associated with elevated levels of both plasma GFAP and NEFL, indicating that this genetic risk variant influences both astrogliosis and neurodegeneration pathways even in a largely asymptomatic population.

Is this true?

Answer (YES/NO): YES